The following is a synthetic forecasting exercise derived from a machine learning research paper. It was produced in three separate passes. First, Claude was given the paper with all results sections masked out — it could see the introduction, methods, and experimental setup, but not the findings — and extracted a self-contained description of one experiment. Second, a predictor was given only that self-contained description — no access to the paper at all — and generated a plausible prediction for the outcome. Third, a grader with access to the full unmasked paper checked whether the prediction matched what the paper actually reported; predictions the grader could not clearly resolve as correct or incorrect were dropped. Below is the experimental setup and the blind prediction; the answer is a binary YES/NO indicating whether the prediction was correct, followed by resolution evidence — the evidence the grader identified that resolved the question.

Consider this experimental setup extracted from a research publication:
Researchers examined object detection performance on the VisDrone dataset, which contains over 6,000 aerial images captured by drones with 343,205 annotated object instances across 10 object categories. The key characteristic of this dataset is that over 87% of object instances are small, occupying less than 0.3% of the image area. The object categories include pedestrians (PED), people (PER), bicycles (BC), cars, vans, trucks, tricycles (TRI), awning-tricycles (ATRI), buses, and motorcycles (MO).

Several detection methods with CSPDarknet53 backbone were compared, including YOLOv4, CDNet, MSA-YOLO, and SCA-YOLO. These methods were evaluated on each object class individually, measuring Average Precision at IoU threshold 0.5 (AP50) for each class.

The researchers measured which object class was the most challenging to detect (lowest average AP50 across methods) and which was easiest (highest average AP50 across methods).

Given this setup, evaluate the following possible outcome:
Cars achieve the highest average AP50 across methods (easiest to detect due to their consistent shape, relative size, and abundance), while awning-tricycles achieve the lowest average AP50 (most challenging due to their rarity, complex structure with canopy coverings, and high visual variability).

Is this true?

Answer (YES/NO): NO